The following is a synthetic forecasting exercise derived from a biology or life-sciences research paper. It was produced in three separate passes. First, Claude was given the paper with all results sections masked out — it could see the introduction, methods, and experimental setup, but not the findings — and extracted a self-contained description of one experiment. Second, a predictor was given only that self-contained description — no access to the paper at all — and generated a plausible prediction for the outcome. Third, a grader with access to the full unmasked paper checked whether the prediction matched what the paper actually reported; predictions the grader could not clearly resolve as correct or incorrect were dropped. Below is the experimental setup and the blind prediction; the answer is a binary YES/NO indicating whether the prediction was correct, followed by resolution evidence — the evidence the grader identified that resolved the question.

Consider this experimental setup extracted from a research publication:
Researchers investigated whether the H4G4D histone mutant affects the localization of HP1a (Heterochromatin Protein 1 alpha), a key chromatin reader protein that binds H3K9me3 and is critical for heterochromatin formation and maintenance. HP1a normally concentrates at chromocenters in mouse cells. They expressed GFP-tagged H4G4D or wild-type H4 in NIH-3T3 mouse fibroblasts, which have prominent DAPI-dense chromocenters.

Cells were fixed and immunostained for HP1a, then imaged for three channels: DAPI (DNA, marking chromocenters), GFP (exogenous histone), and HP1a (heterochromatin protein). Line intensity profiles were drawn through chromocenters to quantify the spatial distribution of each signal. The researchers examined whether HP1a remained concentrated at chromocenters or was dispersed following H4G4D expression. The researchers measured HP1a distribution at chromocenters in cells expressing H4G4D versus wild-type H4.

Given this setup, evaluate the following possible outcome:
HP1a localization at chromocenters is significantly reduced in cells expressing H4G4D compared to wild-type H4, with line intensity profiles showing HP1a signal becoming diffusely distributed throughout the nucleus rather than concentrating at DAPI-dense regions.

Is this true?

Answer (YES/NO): YES